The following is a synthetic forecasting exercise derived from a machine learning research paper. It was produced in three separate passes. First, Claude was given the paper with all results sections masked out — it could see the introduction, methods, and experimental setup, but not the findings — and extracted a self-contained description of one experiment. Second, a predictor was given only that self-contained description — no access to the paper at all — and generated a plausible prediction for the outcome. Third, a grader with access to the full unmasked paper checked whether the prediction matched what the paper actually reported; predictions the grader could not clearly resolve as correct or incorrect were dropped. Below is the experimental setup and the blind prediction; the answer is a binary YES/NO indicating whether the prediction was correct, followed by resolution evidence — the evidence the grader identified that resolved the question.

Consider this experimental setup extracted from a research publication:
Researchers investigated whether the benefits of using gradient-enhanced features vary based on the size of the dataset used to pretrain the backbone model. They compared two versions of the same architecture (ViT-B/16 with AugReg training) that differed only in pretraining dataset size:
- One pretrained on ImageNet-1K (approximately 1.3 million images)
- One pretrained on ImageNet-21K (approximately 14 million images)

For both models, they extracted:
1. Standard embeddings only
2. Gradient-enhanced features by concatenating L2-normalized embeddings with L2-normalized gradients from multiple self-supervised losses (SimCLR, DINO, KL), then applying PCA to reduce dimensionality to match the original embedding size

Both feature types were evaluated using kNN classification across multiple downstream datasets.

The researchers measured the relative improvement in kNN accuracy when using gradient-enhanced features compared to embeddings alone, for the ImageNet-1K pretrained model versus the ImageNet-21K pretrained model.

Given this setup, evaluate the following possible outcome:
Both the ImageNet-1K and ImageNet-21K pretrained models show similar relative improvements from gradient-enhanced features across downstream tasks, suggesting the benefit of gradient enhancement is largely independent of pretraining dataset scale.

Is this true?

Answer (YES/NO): NO